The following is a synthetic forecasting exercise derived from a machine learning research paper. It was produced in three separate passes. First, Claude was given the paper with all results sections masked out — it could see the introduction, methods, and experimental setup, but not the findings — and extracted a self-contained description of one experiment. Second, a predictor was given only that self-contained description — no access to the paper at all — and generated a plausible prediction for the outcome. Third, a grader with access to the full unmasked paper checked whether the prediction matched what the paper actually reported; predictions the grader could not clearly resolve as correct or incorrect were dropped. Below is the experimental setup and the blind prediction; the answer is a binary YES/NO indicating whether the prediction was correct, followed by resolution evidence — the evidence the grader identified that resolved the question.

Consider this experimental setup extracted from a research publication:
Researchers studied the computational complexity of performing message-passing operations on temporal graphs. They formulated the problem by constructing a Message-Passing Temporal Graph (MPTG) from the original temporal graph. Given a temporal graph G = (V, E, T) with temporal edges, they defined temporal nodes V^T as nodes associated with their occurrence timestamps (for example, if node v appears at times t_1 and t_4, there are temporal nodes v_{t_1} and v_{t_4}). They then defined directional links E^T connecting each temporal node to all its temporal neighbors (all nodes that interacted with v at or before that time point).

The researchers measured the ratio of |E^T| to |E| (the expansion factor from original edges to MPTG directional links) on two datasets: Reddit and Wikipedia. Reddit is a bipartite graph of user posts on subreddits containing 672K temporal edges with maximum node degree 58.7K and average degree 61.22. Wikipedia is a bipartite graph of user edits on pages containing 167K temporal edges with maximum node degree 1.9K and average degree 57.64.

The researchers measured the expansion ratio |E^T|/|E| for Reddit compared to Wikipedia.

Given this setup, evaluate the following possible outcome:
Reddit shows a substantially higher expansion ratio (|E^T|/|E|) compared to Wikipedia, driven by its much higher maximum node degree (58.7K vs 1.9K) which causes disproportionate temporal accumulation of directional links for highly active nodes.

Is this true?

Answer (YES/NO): YES